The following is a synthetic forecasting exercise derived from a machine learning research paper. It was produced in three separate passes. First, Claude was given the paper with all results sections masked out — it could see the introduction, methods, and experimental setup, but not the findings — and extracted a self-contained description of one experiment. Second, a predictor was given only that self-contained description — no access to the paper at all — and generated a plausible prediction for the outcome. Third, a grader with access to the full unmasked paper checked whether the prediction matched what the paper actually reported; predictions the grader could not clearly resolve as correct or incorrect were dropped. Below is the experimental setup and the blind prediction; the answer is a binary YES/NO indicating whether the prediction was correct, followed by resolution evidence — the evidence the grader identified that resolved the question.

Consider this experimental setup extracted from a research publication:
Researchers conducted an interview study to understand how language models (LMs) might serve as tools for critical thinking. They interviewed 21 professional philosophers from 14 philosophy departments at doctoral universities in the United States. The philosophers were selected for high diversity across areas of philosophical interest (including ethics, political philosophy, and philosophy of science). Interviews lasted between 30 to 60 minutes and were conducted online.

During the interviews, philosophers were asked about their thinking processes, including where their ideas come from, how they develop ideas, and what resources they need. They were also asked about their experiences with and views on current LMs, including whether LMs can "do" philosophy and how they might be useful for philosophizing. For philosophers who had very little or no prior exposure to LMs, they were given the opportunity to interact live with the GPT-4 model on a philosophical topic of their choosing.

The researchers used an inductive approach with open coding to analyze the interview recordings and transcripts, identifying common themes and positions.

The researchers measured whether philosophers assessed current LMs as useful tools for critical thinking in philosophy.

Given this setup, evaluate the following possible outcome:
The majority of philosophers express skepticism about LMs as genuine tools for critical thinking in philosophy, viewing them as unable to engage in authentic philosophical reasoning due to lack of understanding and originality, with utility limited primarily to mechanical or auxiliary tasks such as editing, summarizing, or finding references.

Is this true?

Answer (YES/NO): NO